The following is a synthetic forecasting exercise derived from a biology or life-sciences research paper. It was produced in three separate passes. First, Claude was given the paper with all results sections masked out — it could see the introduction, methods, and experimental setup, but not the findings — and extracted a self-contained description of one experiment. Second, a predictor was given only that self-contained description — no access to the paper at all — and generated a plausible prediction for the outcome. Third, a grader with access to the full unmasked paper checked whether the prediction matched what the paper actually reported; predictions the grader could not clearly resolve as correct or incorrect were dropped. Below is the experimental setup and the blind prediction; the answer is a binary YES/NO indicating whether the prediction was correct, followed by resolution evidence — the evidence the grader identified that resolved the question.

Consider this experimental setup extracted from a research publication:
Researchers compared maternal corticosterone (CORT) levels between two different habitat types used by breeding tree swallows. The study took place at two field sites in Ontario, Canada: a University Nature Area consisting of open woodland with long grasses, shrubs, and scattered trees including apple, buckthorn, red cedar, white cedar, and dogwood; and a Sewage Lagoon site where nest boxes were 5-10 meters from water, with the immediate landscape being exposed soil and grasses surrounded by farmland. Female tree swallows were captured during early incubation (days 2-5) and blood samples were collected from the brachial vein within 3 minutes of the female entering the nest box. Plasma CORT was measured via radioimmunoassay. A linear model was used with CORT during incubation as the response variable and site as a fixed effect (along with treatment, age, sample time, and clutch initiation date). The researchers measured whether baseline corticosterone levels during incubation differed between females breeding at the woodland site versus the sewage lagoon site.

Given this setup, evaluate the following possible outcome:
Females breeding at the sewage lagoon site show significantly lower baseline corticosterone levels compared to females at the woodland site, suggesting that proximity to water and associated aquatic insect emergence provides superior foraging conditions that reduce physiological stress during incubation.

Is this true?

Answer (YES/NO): NO